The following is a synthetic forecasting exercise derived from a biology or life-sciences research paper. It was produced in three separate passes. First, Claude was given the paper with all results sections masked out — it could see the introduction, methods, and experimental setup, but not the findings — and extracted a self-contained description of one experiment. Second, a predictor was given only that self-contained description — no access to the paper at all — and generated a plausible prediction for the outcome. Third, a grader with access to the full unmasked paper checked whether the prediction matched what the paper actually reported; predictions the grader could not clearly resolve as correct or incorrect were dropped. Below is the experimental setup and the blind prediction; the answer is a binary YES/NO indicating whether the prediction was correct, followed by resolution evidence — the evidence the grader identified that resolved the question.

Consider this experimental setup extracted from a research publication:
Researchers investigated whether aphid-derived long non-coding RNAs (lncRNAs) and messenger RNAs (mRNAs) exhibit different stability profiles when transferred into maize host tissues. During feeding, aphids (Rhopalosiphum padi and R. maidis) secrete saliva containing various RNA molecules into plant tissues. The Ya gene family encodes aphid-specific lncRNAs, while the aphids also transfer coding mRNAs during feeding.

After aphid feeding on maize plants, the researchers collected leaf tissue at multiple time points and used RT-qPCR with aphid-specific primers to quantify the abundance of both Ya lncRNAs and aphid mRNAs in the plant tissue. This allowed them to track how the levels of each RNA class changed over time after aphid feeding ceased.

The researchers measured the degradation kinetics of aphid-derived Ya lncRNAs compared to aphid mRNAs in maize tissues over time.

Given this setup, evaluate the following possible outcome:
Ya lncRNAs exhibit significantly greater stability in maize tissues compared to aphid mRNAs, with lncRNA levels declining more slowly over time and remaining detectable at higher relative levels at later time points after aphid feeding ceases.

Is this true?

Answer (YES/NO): YES